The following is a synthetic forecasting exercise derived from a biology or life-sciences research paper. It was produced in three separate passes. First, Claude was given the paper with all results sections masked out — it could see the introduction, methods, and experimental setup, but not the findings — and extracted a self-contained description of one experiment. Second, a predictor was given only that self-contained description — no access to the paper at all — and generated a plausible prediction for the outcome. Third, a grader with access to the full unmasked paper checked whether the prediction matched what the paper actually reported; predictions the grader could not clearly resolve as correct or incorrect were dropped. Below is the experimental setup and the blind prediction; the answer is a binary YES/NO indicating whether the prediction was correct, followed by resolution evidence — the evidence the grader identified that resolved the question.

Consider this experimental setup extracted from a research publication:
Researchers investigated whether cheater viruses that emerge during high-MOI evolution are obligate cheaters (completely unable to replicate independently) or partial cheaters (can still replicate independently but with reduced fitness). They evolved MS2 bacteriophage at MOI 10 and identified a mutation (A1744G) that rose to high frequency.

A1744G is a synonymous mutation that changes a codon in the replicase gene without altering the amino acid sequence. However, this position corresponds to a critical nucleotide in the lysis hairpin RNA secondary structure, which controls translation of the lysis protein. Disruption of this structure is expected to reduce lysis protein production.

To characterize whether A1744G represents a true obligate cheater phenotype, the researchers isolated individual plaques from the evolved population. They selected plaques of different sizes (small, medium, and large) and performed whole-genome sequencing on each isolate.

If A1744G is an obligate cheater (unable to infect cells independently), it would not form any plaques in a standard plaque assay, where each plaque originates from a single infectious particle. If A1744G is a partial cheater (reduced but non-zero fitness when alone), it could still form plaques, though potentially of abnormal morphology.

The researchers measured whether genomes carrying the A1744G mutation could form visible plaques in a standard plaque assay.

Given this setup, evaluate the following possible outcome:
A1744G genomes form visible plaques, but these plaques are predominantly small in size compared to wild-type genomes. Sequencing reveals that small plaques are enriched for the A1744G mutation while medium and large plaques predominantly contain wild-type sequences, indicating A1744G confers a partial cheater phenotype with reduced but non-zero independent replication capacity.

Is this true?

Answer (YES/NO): NO